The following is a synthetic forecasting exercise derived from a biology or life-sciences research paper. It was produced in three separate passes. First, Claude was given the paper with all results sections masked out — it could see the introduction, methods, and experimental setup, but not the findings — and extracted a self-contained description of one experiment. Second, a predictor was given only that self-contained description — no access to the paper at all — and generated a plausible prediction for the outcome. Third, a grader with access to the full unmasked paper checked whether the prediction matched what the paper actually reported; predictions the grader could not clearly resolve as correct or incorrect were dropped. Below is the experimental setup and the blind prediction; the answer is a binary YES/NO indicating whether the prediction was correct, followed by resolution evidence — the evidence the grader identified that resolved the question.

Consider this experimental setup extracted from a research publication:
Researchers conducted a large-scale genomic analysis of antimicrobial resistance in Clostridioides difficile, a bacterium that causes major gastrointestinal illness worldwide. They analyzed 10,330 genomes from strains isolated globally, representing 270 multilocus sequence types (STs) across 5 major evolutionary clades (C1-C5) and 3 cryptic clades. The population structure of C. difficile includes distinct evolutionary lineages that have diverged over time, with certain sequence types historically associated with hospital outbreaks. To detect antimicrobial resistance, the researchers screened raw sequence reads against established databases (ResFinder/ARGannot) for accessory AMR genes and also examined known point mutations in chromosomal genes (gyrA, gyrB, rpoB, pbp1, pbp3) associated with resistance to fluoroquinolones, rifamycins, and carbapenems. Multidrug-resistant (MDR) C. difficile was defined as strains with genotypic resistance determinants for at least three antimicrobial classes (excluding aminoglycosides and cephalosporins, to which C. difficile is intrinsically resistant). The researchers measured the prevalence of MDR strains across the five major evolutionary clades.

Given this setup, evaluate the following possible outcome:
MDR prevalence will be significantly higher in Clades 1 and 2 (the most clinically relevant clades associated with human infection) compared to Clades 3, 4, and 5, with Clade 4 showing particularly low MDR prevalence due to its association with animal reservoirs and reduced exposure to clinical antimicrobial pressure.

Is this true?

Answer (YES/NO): NO